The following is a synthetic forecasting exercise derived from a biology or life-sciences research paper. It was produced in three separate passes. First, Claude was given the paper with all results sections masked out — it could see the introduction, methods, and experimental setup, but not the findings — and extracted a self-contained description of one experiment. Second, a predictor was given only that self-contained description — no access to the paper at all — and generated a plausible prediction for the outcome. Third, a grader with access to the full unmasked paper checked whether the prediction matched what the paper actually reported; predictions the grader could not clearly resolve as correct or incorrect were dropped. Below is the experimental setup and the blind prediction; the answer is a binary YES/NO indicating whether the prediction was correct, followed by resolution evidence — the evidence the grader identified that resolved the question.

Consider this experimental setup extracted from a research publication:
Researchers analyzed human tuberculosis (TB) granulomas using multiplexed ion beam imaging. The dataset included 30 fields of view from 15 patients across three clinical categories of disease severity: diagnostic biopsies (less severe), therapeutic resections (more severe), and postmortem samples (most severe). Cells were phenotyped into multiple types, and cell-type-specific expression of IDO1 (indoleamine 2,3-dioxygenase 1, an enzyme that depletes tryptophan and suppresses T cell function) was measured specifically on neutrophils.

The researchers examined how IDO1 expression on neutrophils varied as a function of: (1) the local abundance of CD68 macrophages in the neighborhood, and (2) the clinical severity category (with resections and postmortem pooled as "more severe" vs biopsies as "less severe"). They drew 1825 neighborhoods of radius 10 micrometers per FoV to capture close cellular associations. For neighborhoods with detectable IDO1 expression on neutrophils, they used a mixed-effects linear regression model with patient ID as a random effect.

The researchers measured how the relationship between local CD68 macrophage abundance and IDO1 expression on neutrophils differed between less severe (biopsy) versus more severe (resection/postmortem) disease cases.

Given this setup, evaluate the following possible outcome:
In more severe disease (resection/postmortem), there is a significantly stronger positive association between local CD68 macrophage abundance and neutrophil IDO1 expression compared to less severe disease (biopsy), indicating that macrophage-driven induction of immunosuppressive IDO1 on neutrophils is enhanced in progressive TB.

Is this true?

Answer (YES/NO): YES